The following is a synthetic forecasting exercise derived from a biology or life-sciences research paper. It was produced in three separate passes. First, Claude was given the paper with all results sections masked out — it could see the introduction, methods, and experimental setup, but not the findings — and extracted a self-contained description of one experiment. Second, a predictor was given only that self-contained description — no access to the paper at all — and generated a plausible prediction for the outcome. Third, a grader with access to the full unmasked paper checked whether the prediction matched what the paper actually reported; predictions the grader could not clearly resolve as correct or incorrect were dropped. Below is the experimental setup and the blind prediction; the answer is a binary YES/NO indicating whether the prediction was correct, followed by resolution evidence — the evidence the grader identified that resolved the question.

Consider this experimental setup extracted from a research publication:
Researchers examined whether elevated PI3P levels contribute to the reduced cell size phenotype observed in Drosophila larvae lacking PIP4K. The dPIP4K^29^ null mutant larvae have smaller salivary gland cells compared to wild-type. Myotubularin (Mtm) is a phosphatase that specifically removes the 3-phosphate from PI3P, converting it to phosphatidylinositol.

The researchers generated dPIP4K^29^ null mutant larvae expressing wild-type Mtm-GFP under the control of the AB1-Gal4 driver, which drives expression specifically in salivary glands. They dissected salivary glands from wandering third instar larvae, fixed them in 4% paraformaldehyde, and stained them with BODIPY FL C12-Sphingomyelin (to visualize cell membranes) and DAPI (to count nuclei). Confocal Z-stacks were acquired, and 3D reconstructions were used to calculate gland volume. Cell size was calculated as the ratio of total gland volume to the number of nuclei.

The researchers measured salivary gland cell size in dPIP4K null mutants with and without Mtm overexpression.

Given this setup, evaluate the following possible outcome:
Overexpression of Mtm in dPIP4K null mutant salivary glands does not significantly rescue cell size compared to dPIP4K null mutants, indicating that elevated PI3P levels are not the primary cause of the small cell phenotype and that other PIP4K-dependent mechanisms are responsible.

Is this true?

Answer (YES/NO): NO